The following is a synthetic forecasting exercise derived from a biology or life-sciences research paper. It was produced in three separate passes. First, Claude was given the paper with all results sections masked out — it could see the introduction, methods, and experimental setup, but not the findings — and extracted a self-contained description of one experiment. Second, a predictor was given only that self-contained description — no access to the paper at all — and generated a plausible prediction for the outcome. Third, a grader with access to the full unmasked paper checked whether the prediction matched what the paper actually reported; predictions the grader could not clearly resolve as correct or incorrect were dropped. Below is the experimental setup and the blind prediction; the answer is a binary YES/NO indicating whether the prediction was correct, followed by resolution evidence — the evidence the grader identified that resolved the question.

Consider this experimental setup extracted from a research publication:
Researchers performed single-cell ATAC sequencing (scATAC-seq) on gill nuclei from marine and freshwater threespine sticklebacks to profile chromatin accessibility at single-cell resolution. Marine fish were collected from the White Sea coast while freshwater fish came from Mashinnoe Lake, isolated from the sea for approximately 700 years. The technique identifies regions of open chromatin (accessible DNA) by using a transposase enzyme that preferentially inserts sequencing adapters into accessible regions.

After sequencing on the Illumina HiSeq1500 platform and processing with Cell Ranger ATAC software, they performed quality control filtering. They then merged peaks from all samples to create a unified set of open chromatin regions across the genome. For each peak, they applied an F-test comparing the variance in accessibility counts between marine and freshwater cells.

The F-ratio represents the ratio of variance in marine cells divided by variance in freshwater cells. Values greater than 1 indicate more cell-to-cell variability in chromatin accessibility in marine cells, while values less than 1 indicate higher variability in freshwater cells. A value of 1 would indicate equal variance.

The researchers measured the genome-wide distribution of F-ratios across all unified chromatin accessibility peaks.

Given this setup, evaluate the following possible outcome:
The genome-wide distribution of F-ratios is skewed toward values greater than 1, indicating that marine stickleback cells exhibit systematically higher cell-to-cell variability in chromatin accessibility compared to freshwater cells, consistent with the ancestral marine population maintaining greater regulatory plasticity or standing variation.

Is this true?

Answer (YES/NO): YES